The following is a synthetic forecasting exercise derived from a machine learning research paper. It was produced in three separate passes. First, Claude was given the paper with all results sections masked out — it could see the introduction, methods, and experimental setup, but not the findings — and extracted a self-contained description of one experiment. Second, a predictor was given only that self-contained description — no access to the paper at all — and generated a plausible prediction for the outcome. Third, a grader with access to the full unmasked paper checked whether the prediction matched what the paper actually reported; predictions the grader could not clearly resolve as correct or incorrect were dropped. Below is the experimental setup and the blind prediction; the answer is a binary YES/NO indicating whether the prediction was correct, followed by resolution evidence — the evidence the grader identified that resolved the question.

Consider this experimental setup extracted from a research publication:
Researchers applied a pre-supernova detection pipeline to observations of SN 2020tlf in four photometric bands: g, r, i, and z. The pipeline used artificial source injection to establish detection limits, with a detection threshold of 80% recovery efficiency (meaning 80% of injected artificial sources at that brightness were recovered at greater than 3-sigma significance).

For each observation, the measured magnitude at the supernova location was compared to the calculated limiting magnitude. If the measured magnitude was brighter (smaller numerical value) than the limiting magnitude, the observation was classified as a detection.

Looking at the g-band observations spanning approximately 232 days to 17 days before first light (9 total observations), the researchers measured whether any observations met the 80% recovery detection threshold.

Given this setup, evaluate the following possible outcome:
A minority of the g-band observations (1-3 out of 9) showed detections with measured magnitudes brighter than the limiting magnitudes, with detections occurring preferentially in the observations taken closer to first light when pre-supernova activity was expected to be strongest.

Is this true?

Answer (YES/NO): NO